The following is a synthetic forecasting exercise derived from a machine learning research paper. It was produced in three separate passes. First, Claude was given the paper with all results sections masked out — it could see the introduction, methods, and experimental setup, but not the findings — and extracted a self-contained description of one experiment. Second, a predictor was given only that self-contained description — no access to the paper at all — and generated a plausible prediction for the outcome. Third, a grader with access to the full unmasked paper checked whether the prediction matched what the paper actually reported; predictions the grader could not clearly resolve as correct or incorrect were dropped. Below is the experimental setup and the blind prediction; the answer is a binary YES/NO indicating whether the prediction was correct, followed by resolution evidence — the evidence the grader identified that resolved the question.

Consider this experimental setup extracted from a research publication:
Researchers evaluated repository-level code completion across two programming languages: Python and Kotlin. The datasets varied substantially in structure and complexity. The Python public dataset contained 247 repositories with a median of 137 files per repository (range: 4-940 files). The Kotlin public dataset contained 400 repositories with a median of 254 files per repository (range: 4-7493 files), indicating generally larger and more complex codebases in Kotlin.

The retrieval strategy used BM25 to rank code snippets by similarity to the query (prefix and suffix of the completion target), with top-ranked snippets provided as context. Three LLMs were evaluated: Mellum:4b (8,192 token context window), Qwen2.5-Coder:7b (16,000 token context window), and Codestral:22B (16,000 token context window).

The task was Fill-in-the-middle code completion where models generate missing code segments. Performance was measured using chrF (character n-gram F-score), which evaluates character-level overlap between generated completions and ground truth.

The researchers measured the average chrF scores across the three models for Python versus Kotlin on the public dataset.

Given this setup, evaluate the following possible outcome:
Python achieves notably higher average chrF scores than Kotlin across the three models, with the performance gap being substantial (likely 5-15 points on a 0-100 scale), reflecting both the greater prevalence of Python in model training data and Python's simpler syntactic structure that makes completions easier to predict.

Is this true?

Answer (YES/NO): NO